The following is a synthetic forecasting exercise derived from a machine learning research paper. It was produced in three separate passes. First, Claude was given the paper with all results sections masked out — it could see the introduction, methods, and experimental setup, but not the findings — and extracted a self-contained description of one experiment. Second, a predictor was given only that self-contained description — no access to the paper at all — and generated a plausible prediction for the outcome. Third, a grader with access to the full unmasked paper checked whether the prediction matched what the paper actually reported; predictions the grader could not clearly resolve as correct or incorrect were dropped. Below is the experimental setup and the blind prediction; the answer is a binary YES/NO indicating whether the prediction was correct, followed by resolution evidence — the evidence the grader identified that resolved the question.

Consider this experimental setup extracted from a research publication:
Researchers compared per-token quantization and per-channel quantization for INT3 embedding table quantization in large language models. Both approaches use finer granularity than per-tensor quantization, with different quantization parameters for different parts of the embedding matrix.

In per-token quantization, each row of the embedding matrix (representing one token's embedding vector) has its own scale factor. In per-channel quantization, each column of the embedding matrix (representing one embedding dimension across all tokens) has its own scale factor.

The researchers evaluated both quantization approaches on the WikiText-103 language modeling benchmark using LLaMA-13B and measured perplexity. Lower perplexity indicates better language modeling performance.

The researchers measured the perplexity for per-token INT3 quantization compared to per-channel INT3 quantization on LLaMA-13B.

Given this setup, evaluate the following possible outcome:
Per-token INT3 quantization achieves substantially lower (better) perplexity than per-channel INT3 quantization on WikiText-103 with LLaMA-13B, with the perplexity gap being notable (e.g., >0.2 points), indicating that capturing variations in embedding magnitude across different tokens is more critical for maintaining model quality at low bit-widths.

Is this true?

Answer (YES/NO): NO